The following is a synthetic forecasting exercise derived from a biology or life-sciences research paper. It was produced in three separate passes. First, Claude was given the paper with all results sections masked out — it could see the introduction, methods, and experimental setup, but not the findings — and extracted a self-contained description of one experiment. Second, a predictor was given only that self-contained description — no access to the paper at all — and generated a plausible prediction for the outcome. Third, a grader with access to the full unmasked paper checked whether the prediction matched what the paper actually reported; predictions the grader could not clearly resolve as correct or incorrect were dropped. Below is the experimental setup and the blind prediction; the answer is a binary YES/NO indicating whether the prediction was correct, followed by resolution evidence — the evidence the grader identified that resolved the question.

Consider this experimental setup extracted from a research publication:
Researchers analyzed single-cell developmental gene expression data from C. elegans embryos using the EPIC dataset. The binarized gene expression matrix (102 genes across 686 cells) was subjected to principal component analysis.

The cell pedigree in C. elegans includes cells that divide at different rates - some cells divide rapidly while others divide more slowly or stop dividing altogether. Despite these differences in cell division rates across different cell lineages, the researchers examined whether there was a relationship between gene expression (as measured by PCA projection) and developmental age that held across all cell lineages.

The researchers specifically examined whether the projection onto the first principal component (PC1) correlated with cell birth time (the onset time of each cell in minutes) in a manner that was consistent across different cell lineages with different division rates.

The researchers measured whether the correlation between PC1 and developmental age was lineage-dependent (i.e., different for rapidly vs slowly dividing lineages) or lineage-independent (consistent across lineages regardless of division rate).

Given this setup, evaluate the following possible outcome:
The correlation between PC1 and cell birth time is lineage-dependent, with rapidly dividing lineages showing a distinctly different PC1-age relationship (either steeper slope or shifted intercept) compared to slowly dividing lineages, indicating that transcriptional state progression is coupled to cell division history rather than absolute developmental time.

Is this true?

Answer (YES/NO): NO